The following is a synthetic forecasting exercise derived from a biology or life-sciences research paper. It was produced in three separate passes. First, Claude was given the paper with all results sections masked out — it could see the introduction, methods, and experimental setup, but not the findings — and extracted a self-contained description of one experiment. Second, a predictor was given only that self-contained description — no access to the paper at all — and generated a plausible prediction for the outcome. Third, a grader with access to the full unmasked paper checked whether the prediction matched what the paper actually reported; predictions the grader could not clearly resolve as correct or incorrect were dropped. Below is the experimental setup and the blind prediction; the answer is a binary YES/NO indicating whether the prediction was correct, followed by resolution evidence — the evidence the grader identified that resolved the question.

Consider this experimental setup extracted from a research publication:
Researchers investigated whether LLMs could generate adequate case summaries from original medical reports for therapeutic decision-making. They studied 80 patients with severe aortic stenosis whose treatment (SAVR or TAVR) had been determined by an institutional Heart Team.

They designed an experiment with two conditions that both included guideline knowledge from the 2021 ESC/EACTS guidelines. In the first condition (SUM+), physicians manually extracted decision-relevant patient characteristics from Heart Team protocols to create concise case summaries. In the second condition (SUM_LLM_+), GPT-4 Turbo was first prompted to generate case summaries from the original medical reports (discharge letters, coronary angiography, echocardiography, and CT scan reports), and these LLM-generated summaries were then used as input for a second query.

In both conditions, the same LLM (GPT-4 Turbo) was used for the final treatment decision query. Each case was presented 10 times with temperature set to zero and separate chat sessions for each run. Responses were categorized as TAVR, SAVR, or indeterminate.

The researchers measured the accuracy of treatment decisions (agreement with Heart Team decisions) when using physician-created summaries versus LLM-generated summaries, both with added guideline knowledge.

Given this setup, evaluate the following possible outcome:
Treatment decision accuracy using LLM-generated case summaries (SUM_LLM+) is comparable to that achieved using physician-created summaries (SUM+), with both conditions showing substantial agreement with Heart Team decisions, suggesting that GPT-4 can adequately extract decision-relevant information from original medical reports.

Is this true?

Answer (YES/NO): NO